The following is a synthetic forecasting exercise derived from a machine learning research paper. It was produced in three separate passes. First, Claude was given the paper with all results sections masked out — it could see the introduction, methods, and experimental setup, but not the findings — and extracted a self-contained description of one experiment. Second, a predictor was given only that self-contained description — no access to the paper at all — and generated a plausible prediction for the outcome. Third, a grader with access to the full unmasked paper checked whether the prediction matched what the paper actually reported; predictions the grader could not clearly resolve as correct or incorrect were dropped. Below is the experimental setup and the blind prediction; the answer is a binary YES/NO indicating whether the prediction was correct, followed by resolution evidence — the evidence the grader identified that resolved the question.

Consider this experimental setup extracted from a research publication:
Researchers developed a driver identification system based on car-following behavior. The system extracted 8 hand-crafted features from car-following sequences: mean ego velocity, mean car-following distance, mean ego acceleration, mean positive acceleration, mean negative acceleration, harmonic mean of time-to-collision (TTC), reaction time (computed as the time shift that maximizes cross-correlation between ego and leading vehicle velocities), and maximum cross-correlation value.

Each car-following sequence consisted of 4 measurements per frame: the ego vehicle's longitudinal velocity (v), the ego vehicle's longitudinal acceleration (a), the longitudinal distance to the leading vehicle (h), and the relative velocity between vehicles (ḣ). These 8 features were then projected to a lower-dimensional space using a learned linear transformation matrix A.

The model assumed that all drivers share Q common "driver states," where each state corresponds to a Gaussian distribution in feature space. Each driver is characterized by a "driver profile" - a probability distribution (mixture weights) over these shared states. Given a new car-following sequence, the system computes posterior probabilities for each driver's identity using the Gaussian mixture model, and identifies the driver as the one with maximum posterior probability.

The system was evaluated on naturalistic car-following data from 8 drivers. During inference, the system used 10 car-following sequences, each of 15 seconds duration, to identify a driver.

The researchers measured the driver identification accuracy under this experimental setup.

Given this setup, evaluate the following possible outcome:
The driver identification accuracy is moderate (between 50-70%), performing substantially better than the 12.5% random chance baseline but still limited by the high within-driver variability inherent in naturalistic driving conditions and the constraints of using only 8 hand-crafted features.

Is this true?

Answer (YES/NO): NO